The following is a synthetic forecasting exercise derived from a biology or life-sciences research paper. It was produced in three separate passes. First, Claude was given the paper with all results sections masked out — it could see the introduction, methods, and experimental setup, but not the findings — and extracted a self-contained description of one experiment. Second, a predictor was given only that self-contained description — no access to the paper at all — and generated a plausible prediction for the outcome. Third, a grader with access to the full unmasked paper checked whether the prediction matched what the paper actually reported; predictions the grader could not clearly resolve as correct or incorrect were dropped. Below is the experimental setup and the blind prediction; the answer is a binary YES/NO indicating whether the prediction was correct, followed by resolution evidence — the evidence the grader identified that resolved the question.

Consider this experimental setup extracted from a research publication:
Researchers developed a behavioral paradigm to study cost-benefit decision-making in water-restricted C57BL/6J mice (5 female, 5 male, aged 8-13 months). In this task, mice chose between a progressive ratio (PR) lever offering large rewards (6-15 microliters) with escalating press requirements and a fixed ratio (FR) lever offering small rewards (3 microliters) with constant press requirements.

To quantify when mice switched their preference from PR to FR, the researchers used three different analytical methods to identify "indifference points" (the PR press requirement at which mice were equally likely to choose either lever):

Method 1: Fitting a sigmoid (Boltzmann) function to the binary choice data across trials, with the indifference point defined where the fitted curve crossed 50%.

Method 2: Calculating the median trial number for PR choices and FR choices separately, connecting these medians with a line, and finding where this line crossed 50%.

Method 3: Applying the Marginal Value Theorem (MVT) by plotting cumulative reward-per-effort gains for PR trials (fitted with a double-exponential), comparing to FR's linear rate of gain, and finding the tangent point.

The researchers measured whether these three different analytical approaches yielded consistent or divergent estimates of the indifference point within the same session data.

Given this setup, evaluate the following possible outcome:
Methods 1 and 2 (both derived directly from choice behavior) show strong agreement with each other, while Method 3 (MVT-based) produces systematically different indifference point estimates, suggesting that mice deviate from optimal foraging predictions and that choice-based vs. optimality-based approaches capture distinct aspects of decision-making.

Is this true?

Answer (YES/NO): NO